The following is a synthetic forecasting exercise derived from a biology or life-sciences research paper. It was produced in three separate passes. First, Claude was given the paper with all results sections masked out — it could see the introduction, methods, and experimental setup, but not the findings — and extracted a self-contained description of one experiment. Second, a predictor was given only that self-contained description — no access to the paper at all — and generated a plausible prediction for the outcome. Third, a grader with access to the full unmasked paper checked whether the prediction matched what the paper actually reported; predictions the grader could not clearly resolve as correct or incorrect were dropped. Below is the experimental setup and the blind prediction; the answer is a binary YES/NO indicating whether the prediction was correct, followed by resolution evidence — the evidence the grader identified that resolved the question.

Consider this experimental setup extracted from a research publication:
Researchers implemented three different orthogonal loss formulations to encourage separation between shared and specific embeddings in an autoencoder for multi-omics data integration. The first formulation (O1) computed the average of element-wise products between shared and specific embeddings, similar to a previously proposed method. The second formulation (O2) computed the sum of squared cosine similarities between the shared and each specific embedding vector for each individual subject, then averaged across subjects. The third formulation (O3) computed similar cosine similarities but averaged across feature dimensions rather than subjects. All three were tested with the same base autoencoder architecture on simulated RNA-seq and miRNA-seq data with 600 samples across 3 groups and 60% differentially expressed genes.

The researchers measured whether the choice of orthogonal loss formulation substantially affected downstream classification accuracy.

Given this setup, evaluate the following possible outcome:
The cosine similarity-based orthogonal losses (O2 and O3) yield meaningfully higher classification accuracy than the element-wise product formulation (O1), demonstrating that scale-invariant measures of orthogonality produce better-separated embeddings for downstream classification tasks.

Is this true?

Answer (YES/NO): NO